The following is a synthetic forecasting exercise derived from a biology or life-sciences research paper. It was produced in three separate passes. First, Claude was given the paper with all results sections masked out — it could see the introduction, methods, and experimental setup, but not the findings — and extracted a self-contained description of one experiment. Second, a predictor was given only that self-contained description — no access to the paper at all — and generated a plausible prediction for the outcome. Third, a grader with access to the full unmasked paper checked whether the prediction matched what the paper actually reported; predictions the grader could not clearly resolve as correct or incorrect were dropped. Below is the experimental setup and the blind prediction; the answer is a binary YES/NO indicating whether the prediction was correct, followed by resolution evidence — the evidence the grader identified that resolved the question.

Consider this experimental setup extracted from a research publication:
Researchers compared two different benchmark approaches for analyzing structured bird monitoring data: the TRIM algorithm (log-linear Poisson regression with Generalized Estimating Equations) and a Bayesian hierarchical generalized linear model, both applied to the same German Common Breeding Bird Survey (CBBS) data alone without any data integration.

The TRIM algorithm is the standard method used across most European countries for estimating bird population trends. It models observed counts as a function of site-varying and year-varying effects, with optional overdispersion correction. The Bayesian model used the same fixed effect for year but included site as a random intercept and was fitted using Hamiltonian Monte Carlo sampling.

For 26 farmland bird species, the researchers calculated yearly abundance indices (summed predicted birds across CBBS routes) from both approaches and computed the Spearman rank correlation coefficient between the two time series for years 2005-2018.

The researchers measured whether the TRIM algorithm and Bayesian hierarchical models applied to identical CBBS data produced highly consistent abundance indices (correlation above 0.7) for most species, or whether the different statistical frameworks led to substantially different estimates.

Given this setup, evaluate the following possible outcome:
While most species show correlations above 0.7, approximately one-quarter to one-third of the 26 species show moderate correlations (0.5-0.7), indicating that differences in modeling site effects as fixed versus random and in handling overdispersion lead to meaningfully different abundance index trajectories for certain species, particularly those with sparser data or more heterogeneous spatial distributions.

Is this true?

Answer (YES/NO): NO